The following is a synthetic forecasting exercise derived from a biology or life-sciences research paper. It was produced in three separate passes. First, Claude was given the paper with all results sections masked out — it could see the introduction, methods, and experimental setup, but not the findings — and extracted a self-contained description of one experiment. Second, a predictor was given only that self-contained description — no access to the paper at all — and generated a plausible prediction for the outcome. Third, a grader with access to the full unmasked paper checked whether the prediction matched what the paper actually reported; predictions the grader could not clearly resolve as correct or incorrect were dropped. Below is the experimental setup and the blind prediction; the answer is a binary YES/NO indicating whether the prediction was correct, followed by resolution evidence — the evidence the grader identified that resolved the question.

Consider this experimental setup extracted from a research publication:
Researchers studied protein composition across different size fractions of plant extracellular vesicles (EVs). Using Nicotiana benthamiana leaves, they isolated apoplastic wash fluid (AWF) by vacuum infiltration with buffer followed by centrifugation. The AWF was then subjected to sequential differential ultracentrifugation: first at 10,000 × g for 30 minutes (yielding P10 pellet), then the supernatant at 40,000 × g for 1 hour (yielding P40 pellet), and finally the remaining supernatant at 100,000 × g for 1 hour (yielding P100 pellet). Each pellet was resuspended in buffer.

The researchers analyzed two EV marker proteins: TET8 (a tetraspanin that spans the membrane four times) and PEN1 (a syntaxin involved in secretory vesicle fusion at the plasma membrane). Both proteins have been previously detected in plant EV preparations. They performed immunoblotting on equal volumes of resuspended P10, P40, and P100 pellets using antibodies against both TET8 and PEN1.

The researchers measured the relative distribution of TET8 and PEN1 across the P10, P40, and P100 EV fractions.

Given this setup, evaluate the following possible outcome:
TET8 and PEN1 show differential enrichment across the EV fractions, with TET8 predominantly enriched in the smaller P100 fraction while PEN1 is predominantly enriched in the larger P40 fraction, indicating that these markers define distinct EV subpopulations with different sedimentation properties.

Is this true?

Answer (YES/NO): NO